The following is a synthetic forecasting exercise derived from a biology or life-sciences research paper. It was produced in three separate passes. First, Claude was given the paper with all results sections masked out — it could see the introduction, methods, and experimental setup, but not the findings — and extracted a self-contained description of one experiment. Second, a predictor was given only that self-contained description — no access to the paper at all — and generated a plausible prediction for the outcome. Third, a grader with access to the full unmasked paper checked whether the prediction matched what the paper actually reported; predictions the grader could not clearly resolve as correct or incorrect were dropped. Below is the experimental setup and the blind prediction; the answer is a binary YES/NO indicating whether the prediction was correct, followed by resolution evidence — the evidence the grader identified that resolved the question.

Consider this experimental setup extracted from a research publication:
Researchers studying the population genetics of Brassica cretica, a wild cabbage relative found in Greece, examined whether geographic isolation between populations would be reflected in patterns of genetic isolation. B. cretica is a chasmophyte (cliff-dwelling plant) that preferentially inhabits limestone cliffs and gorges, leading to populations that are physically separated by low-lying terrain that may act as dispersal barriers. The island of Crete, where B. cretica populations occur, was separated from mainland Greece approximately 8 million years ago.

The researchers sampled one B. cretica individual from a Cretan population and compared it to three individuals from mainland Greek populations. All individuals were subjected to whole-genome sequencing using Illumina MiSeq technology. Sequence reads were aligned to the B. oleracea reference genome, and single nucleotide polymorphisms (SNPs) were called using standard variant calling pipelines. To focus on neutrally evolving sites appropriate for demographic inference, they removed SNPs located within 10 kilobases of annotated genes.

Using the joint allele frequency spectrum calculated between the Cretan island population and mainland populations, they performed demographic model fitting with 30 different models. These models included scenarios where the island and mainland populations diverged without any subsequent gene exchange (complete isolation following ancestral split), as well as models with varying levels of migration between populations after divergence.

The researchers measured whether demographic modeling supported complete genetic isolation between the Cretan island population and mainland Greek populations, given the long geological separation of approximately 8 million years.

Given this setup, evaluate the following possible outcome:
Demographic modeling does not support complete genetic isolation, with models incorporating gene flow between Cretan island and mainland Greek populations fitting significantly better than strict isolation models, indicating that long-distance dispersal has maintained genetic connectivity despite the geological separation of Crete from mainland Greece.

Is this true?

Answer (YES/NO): YES